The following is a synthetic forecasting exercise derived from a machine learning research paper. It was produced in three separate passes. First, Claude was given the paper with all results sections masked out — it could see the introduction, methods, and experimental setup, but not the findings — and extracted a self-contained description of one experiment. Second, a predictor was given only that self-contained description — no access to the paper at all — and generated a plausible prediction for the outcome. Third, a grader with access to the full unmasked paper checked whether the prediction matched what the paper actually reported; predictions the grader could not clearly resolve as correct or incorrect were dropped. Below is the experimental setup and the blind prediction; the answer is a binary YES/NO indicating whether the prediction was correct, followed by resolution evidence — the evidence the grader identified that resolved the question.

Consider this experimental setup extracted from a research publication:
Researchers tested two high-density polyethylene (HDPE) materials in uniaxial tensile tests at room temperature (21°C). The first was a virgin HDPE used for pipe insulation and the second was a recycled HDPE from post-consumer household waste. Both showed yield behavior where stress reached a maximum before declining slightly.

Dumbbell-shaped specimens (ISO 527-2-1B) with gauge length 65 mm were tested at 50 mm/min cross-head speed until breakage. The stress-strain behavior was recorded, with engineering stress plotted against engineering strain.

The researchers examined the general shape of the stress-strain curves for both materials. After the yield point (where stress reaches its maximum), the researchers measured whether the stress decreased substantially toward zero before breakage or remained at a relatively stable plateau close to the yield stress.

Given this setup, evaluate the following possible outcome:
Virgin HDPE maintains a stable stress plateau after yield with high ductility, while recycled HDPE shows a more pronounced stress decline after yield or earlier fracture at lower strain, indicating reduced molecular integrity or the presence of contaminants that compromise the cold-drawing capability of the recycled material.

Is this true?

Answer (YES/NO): NO